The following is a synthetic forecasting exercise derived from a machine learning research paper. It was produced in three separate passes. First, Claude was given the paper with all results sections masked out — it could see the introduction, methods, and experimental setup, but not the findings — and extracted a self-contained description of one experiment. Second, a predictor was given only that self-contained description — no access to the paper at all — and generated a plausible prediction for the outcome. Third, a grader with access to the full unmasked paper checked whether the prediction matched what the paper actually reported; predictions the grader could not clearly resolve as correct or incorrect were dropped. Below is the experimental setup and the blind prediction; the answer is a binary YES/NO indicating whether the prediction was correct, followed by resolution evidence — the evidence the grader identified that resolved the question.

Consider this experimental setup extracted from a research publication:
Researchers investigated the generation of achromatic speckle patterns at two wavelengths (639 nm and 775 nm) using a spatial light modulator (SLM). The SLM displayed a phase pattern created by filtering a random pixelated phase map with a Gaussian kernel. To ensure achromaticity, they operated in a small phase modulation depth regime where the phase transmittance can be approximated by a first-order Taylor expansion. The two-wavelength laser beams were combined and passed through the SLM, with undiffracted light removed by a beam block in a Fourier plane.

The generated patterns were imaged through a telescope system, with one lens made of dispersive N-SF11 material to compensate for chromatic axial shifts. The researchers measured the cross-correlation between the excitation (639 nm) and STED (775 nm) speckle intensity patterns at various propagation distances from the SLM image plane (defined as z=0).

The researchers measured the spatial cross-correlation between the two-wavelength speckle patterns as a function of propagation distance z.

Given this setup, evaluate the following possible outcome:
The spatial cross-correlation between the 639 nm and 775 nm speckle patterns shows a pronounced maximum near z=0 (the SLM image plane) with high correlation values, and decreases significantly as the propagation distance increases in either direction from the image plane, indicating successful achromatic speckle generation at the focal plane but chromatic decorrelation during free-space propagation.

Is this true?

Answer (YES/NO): NO